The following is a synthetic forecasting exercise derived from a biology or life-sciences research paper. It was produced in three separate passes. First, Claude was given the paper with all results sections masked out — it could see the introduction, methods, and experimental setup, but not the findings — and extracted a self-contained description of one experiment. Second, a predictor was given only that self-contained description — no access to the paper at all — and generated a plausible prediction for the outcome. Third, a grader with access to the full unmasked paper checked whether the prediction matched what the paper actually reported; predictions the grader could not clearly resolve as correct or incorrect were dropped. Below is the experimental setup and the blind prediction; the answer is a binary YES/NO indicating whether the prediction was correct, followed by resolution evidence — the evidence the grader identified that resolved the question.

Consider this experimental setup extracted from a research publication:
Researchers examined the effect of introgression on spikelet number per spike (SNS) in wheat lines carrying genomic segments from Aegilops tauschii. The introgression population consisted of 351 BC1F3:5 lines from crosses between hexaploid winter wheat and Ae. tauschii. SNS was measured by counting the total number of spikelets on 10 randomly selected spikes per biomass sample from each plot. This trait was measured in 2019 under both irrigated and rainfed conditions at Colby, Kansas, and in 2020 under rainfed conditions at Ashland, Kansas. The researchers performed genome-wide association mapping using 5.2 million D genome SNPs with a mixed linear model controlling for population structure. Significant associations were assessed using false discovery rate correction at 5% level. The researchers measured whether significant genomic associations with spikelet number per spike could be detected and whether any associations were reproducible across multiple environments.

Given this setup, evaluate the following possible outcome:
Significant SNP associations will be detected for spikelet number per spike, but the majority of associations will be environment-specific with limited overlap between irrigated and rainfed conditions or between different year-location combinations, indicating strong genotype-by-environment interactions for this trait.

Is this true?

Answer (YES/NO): NO